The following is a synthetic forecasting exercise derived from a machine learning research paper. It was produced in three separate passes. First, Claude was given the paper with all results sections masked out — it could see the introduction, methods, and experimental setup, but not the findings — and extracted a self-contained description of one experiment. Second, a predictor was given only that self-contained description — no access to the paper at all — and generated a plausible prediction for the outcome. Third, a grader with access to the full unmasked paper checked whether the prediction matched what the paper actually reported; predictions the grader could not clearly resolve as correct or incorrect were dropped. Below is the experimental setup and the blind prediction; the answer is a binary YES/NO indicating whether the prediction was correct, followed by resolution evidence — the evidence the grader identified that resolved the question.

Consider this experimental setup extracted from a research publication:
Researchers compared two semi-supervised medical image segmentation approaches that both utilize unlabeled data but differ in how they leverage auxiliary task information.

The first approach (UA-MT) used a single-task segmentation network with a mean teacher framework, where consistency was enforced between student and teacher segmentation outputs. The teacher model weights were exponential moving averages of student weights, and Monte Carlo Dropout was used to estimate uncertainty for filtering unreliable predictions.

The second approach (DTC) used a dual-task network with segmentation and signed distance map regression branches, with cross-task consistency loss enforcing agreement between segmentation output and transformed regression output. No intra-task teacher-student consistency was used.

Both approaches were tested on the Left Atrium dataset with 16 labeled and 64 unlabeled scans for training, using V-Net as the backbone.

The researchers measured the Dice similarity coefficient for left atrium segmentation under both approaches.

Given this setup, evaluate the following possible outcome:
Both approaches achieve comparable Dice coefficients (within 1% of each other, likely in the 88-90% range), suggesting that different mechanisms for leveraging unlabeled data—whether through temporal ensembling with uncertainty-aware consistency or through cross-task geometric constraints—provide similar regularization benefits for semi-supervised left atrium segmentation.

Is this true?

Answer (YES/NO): YES